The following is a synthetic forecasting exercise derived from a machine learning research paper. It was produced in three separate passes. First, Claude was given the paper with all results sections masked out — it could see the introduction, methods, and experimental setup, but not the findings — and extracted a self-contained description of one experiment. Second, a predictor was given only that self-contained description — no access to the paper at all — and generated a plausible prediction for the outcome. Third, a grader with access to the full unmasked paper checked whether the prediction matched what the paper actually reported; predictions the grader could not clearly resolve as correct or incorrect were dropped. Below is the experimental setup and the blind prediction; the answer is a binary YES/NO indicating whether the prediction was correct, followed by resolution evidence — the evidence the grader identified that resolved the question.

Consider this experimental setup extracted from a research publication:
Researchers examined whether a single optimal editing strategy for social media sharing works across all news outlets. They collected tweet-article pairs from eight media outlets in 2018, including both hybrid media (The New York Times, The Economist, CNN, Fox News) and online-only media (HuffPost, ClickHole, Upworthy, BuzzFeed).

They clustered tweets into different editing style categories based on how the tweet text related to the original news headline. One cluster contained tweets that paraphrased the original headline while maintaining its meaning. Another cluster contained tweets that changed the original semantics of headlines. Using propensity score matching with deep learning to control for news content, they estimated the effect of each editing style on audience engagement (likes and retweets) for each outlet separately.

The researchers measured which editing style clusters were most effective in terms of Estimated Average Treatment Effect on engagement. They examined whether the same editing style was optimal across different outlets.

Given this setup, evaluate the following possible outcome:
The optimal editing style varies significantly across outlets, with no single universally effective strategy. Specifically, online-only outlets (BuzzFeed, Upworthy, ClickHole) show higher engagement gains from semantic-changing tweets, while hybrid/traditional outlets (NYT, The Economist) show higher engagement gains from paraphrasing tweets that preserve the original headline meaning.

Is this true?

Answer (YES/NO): NO